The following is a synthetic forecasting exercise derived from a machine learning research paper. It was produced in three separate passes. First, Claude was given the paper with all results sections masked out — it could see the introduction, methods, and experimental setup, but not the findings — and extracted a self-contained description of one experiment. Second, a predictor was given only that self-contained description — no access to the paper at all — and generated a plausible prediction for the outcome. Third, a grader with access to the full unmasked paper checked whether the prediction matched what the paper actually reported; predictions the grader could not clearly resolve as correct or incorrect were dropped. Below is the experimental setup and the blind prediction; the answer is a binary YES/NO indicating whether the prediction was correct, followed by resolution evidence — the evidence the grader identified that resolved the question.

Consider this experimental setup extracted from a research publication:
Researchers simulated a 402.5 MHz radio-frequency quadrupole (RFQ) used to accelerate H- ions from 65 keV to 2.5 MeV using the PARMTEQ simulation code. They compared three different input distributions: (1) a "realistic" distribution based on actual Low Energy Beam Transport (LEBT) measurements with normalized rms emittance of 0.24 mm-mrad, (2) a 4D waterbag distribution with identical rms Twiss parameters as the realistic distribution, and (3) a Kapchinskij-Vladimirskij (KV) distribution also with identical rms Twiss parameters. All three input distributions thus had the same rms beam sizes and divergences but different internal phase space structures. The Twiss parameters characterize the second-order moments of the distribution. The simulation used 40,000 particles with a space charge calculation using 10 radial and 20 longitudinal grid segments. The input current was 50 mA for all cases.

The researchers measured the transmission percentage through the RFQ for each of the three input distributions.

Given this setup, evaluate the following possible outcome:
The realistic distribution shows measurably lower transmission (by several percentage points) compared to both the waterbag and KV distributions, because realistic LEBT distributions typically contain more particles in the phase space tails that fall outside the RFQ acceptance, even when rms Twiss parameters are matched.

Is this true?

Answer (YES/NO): YES